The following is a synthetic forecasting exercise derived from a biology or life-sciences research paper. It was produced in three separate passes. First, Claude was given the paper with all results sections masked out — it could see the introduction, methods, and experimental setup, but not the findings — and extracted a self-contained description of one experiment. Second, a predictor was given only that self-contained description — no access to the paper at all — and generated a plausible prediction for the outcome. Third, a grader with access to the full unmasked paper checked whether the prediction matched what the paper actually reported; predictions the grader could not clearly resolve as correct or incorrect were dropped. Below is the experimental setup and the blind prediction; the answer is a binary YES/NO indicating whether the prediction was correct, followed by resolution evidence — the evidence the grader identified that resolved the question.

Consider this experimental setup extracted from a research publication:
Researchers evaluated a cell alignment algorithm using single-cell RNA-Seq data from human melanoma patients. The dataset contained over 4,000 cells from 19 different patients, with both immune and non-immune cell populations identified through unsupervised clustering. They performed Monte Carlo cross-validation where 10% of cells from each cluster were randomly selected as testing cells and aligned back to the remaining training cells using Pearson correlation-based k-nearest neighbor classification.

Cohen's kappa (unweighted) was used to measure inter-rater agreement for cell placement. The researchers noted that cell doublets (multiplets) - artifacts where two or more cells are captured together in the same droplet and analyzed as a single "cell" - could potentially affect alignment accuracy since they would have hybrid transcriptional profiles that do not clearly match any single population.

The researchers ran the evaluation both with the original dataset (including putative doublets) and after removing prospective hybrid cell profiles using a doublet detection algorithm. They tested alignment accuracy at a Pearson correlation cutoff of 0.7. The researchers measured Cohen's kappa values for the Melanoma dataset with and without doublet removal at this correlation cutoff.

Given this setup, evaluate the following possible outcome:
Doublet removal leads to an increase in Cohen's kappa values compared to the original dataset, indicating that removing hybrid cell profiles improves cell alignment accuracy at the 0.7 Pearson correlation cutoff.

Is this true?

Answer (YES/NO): YES